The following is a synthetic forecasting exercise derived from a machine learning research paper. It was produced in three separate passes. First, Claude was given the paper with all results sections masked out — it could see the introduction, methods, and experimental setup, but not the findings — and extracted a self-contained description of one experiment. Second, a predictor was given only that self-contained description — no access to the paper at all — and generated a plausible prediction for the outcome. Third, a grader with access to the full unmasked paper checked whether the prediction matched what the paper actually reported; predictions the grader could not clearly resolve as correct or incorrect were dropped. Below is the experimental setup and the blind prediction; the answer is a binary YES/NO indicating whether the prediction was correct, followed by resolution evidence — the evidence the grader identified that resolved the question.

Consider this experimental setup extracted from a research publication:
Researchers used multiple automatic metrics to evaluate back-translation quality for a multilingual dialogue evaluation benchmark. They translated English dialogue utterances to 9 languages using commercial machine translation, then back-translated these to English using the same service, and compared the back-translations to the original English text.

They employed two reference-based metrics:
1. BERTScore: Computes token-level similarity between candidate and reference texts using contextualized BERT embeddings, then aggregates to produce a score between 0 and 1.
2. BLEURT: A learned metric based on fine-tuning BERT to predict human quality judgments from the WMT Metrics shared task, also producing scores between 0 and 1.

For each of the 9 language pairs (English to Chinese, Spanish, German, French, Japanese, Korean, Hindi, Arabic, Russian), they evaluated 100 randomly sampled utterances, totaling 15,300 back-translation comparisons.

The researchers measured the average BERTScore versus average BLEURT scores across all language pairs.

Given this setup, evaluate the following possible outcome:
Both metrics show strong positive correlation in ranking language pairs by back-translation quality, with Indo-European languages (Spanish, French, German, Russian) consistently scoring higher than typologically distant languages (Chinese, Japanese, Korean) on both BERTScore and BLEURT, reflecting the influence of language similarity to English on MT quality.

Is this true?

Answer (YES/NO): YES